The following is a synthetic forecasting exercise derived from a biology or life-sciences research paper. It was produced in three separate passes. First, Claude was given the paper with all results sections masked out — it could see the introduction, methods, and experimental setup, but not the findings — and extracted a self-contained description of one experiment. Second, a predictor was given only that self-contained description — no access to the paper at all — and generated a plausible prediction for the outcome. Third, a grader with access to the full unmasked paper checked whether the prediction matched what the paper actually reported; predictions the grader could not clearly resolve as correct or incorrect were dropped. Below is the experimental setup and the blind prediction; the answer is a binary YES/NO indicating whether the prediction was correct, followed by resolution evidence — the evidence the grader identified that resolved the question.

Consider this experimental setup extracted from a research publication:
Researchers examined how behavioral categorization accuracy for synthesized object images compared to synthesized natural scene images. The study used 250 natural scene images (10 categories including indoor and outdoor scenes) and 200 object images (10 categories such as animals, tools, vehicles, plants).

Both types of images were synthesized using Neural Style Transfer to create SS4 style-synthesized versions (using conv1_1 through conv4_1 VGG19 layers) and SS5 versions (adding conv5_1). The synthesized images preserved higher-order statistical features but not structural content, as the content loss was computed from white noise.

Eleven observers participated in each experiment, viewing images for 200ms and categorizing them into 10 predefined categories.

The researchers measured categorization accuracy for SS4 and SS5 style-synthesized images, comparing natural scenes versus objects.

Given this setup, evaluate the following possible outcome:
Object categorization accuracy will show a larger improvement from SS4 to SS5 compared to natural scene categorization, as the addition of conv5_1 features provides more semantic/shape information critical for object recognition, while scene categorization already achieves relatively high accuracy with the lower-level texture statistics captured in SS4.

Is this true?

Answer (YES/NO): NO